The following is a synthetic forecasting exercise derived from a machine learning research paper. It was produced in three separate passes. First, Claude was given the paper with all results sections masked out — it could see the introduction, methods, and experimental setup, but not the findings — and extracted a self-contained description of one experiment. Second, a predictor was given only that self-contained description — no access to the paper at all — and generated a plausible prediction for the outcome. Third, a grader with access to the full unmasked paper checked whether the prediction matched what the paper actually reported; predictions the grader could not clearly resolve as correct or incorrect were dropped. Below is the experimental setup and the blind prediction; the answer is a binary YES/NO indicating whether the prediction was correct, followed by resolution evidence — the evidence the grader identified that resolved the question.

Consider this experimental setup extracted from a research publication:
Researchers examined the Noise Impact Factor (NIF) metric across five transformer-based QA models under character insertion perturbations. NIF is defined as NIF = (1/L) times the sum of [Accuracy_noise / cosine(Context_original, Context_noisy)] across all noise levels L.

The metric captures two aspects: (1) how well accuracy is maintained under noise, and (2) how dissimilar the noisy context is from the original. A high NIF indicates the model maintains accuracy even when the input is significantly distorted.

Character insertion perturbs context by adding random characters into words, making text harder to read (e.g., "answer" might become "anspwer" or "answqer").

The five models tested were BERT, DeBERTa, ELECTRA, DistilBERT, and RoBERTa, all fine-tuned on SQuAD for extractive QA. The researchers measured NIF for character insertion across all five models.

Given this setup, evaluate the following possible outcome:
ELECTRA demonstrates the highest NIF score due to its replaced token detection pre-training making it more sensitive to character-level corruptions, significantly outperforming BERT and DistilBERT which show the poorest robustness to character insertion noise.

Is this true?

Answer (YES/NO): NO